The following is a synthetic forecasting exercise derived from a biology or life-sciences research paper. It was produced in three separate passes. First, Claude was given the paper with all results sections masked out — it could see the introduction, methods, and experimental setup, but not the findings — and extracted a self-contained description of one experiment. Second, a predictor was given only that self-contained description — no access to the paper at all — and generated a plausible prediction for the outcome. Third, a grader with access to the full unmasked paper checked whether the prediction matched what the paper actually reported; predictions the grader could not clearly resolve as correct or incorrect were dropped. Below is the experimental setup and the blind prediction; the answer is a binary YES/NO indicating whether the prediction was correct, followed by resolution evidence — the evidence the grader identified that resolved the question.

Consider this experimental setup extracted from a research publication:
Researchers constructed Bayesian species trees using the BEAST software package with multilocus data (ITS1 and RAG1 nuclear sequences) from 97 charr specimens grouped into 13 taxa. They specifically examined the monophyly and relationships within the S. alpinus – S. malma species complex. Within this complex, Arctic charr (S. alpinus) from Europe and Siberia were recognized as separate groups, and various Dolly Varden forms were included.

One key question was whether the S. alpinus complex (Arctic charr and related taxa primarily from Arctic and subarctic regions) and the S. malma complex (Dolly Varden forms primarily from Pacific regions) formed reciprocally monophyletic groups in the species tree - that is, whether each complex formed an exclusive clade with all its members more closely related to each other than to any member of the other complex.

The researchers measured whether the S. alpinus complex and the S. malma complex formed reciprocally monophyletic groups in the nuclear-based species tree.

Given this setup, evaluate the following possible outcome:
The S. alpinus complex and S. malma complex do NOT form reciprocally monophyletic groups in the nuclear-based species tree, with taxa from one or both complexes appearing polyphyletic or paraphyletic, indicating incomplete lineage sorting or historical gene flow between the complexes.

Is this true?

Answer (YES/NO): YES